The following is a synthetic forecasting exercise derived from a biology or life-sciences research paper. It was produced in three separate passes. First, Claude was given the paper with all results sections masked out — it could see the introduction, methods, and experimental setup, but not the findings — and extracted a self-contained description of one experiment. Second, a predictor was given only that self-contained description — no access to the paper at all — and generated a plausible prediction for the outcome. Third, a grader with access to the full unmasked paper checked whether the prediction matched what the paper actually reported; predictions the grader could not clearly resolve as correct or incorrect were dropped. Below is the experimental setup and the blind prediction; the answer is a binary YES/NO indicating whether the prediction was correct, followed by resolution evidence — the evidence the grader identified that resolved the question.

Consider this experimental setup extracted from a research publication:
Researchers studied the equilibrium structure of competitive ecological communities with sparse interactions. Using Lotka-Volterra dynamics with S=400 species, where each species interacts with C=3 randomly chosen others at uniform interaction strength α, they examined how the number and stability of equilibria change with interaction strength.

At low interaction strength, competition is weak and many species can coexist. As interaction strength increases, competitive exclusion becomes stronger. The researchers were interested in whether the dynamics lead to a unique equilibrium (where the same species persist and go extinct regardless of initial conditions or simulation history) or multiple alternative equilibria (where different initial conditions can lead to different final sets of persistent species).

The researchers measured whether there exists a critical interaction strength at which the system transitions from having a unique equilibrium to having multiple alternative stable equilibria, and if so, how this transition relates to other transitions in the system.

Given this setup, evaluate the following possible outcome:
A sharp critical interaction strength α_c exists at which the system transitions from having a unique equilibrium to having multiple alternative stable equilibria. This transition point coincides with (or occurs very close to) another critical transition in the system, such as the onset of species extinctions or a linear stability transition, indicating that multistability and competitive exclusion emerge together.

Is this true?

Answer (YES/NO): YES